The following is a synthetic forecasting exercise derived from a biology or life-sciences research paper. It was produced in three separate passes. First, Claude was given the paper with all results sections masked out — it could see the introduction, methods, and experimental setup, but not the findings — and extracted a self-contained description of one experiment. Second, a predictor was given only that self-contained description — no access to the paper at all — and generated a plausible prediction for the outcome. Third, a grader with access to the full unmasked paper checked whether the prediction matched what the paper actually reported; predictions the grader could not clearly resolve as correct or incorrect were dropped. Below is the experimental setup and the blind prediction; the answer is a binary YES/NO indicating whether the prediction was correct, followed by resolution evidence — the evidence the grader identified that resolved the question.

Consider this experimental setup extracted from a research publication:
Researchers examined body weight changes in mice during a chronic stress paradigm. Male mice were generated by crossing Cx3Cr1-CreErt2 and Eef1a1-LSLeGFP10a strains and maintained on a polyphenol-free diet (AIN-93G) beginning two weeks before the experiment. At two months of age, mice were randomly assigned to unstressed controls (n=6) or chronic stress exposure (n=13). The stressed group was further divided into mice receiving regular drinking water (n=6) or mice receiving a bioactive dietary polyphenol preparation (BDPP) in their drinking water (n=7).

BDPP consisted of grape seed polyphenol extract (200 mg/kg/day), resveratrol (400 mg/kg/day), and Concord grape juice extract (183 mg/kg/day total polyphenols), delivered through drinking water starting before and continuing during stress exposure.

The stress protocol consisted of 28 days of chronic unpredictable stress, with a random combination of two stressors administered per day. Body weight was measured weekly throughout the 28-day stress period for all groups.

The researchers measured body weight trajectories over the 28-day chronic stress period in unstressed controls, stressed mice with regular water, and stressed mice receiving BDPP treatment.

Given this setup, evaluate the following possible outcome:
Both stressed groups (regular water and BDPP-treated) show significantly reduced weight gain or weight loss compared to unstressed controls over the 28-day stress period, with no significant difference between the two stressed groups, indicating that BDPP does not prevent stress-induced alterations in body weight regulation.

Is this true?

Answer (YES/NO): NO